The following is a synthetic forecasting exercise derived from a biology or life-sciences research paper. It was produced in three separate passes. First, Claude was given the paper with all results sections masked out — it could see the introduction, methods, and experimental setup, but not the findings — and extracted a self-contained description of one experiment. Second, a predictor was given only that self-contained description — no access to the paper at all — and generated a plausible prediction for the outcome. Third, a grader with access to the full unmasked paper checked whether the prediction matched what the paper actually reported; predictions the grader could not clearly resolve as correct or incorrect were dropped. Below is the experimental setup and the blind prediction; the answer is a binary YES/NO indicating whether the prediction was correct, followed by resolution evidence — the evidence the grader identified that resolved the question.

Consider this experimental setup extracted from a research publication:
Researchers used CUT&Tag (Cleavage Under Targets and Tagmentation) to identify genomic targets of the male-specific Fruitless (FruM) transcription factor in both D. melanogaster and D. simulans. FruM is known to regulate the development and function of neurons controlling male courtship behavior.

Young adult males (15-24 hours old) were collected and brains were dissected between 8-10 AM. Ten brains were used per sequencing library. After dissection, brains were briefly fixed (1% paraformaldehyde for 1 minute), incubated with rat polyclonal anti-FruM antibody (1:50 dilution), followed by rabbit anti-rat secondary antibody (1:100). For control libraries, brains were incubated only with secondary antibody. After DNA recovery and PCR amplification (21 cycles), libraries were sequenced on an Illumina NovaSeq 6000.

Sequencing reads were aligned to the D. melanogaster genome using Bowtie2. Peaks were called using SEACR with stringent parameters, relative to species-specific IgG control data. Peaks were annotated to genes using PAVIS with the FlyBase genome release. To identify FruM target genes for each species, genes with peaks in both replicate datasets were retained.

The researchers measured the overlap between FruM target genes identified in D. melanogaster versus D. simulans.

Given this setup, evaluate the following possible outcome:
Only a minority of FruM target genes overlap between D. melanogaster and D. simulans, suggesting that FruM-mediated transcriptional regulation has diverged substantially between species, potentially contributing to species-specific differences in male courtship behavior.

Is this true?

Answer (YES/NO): NO